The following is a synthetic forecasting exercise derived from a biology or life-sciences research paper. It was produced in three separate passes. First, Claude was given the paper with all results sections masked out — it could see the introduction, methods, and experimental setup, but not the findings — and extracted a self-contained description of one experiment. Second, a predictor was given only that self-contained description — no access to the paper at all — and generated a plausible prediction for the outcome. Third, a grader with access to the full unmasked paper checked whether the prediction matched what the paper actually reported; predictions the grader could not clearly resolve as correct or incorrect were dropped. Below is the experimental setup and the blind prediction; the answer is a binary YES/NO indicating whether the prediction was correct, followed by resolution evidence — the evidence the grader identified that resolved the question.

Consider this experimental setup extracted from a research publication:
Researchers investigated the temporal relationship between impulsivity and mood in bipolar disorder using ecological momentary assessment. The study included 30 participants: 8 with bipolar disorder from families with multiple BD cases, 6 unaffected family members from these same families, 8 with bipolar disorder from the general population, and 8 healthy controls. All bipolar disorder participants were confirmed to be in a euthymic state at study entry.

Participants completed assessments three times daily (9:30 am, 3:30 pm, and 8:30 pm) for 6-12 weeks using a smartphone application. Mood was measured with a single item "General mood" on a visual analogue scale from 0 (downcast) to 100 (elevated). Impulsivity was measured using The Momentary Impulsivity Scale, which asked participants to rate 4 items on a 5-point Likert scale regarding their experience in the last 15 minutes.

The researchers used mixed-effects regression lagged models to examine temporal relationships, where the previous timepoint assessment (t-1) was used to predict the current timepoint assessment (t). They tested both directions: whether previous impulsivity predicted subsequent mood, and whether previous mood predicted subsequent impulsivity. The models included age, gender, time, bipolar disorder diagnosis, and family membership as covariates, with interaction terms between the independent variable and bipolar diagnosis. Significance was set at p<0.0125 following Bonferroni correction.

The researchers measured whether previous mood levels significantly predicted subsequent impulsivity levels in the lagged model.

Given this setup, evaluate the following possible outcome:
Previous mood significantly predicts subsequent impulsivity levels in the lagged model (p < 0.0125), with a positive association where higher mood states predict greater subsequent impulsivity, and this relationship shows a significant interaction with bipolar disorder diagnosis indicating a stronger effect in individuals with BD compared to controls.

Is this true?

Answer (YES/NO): NO